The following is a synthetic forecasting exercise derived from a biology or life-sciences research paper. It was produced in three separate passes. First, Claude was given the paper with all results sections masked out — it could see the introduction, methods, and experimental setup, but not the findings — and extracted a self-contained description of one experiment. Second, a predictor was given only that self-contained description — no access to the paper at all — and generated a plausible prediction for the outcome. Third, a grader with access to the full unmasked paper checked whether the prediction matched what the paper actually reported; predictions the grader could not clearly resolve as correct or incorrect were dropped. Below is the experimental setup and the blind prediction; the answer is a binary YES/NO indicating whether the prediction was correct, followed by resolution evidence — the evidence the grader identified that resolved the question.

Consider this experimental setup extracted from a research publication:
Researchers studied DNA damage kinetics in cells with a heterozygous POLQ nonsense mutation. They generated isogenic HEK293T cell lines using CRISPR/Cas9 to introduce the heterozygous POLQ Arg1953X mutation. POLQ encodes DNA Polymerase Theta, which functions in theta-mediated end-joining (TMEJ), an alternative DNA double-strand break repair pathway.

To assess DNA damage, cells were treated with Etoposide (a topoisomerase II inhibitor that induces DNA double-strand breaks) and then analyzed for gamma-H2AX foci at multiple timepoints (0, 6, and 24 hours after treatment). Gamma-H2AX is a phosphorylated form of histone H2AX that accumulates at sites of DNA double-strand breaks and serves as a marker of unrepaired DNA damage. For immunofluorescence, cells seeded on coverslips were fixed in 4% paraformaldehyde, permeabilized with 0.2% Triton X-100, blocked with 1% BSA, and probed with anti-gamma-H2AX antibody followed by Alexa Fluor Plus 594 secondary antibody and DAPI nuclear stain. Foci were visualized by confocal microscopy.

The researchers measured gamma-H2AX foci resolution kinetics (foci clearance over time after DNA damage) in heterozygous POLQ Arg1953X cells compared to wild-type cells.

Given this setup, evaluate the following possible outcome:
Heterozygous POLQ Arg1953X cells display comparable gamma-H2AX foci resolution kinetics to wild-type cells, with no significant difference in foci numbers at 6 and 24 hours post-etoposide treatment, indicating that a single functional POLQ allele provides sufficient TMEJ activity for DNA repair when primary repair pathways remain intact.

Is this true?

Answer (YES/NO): NO